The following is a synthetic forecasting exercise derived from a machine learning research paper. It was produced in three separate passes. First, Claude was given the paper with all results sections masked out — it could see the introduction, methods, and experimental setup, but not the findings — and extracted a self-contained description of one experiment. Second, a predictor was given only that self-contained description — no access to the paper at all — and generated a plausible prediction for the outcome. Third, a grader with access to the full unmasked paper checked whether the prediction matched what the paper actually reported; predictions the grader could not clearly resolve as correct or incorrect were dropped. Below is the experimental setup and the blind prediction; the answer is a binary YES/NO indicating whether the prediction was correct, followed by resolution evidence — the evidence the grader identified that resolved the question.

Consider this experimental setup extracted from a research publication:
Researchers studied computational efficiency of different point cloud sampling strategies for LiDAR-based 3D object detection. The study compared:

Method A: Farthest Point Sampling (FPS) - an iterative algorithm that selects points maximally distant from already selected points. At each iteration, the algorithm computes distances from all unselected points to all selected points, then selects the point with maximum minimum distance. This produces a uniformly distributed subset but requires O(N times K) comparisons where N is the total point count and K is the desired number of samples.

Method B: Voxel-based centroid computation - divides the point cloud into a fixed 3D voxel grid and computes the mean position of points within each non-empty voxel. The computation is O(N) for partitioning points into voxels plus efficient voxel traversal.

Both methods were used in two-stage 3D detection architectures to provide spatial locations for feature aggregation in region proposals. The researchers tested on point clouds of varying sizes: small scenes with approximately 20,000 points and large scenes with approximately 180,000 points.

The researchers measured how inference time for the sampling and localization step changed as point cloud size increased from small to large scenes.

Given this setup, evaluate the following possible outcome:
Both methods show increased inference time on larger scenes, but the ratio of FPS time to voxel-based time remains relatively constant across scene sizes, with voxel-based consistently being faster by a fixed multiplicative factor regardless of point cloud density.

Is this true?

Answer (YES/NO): NO